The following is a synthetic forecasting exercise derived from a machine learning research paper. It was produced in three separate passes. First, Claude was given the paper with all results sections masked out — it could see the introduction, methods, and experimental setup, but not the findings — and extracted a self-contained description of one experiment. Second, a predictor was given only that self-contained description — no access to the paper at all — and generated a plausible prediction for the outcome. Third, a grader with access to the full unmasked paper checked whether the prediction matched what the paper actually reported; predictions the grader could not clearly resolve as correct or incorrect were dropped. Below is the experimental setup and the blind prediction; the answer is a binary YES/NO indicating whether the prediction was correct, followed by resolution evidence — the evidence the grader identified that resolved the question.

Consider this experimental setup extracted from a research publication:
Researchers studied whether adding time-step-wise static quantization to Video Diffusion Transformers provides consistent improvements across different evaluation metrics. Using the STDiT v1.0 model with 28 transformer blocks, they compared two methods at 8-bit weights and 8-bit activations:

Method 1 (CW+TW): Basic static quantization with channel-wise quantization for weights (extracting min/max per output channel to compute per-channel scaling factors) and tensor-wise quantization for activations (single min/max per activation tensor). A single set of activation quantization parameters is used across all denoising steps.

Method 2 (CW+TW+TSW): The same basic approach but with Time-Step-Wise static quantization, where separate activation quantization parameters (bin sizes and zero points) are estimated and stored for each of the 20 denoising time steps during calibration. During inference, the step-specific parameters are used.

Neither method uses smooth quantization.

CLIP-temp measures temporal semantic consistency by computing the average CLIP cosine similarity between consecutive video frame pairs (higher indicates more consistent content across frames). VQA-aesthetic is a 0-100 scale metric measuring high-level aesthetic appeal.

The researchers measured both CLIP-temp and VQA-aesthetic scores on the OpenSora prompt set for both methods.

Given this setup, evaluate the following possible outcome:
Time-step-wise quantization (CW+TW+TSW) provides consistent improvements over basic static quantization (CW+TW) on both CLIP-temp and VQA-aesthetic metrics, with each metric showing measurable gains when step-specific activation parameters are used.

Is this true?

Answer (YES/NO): NO